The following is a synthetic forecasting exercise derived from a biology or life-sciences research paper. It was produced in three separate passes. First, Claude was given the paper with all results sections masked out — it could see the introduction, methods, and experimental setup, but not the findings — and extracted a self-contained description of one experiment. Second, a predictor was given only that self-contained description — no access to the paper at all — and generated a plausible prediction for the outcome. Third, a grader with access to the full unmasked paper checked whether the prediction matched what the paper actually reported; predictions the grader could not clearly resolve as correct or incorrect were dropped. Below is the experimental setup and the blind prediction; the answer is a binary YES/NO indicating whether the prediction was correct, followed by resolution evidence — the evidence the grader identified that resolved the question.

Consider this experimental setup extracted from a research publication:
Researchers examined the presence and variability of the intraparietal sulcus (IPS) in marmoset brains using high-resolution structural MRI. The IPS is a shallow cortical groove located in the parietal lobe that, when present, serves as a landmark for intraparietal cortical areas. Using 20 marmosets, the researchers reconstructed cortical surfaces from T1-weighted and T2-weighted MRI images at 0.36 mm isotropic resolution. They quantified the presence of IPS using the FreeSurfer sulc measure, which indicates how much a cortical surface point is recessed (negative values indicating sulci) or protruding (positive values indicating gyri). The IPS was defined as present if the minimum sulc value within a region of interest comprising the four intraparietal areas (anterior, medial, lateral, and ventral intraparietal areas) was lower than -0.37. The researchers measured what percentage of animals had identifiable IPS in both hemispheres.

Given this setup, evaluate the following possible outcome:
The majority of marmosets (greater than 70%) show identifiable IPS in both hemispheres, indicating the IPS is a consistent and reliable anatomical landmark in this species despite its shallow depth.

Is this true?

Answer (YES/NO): NO